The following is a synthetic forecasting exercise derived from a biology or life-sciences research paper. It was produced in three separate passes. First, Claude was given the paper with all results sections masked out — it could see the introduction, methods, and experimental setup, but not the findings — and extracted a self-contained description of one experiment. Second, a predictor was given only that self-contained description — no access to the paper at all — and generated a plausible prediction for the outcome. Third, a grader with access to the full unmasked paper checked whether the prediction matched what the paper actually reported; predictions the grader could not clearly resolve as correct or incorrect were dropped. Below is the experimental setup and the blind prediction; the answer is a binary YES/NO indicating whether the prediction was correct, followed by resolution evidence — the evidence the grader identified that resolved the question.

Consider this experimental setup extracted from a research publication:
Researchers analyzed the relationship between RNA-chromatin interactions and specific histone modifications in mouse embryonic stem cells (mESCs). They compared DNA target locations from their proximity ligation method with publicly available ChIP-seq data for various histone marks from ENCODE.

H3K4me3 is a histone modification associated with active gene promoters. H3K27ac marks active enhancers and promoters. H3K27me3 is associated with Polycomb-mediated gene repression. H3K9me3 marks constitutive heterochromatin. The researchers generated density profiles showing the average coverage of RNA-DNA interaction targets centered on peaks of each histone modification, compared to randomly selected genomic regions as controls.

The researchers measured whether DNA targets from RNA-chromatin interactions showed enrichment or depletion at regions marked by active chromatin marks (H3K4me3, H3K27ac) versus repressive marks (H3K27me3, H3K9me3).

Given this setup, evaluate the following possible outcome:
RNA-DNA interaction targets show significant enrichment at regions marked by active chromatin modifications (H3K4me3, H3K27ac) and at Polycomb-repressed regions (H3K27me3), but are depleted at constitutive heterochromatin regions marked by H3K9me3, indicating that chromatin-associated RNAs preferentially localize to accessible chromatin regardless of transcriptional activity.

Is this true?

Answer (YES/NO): NO